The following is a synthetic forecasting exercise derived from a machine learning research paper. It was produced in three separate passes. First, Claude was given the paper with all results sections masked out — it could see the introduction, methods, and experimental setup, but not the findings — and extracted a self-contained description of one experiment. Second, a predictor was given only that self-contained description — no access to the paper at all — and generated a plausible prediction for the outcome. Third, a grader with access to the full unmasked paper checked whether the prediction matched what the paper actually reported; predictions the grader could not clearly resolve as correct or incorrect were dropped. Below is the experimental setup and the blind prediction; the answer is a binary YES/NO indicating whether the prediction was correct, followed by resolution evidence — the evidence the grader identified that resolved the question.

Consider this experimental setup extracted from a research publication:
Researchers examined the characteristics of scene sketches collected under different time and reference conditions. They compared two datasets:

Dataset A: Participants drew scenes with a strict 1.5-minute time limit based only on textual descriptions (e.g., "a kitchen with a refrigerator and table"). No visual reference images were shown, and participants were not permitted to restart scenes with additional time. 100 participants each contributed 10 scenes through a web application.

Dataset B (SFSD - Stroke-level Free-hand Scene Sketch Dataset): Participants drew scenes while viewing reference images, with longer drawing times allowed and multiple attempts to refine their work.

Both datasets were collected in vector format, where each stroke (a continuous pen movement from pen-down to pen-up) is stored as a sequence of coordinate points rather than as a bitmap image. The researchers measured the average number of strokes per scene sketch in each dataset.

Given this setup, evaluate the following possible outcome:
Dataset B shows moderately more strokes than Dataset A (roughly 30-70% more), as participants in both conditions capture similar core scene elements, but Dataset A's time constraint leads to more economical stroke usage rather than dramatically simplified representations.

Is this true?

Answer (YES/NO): NO